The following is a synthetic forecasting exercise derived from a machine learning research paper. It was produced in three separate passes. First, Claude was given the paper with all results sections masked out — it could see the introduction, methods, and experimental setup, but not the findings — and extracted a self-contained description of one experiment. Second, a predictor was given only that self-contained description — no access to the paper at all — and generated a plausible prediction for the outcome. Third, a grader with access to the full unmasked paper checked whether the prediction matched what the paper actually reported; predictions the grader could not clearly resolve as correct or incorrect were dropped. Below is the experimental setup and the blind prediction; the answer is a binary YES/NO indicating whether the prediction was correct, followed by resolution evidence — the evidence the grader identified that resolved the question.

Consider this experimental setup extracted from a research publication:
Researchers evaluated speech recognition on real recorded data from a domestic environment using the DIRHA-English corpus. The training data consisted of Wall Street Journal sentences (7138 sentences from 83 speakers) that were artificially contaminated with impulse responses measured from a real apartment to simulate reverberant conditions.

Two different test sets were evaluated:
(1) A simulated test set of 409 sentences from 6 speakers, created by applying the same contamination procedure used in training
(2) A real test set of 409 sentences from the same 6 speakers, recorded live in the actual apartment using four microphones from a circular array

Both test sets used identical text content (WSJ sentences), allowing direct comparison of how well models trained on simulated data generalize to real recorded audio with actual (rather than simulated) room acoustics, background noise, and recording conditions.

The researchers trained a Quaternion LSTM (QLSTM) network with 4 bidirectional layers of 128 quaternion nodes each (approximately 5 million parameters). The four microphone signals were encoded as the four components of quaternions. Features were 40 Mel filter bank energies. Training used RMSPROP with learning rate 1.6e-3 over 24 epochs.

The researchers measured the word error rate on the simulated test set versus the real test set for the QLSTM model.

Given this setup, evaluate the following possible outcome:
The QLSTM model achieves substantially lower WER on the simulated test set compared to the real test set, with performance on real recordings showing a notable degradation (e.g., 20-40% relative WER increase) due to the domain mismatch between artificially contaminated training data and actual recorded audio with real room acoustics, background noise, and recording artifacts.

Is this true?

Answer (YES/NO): YES